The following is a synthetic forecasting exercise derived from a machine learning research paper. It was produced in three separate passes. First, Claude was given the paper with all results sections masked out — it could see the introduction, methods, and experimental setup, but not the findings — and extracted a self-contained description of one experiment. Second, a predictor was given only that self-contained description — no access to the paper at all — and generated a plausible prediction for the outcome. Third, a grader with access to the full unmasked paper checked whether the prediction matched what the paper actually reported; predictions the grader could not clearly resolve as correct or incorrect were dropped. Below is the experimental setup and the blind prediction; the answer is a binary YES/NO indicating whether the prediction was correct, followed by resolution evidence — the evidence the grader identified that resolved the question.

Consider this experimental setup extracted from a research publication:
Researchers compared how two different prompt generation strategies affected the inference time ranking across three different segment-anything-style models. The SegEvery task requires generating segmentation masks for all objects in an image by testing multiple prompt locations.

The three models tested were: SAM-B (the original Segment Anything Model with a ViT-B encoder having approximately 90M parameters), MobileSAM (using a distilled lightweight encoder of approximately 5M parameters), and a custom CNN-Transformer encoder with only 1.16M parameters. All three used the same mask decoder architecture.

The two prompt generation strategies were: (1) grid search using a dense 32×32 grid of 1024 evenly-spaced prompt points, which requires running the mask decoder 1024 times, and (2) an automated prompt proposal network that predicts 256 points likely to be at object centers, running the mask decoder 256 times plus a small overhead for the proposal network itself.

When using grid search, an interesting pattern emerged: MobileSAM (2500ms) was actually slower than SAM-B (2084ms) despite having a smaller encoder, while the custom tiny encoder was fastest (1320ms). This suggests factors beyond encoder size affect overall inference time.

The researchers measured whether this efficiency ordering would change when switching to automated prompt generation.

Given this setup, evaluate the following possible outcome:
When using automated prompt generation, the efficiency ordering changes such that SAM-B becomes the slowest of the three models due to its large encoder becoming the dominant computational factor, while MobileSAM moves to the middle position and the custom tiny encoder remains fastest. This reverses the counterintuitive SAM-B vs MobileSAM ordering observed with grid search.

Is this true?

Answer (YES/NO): YES